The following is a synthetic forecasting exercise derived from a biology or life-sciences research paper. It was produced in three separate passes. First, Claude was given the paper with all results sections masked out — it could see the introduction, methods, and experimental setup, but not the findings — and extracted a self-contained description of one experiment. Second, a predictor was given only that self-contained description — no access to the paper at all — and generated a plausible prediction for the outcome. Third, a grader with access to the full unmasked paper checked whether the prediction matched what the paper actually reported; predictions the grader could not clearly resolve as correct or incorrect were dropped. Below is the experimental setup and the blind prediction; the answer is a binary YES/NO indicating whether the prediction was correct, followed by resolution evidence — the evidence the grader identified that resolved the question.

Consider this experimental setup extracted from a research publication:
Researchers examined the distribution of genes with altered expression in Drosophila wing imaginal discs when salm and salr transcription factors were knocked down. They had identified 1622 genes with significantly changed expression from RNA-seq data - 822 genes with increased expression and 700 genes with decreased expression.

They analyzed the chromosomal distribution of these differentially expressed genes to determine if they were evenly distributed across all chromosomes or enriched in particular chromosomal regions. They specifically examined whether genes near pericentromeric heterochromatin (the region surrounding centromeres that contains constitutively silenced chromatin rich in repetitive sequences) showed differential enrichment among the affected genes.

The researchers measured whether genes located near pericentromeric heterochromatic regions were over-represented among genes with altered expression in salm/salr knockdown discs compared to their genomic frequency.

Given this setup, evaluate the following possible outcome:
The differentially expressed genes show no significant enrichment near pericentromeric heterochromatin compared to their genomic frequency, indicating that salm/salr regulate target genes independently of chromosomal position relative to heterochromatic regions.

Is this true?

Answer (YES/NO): NO